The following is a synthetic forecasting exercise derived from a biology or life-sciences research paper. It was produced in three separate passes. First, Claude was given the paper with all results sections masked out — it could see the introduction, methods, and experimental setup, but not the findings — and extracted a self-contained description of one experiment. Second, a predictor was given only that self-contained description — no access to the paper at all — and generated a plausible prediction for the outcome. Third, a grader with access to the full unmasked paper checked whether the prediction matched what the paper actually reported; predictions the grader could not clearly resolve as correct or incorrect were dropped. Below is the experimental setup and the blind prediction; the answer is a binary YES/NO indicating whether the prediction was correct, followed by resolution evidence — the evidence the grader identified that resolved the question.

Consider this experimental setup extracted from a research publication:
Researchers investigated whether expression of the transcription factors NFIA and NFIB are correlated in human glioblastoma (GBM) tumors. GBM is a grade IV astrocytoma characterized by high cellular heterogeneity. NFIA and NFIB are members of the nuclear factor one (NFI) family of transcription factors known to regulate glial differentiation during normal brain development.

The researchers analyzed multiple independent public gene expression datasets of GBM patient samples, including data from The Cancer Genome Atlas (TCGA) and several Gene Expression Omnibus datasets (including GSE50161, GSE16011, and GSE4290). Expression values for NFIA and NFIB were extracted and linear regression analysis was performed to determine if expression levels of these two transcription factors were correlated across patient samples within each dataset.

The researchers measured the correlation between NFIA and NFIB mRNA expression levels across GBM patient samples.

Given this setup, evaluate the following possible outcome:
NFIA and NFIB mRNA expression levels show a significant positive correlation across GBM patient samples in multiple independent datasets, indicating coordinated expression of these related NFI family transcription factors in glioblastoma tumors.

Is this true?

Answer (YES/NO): YES